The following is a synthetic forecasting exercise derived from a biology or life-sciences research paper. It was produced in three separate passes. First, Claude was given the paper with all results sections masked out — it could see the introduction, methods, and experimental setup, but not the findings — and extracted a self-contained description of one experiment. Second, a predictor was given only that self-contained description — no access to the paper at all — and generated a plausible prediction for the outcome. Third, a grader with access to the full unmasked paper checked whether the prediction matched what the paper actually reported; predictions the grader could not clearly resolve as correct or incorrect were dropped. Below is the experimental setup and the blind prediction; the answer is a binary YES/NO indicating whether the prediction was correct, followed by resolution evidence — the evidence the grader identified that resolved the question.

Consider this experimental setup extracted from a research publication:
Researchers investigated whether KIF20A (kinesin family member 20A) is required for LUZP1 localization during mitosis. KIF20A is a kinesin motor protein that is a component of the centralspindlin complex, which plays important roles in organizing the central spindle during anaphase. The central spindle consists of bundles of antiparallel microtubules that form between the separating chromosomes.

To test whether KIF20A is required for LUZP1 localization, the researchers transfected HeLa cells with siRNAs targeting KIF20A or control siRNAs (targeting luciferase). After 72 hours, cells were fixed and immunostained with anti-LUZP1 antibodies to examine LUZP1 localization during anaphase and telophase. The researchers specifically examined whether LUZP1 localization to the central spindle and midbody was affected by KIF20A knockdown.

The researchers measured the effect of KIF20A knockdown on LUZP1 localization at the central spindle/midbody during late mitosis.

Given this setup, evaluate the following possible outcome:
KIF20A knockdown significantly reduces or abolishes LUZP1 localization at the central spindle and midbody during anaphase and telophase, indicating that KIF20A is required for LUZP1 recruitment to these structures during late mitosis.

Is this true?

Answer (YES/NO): YES